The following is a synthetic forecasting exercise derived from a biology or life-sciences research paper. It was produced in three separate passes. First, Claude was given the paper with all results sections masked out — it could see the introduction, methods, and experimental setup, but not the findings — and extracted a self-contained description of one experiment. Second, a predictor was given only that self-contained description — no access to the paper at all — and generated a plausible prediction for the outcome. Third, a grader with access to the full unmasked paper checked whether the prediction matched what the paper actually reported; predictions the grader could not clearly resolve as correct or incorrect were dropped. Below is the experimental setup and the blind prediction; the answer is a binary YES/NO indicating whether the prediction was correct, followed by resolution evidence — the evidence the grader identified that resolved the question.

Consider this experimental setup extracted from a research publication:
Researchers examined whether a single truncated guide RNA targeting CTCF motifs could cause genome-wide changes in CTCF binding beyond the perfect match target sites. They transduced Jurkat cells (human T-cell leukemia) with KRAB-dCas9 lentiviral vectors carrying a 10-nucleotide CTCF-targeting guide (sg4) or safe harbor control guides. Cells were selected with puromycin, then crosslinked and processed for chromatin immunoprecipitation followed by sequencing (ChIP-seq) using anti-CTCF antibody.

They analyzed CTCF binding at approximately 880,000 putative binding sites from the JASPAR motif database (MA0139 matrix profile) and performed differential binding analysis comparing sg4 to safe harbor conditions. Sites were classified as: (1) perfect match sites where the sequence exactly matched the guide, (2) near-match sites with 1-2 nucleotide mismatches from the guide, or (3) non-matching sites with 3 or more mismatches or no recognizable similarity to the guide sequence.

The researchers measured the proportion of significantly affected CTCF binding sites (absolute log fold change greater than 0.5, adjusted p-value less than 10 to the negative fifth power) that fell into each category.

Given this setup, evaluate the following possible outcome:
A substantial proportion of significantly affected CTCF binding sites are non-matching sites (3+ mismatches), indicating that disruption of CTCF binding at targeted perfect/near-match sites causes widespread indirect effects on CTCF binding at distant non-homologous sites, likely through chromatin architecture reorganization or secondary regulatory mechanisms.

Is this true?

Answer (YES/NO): NO